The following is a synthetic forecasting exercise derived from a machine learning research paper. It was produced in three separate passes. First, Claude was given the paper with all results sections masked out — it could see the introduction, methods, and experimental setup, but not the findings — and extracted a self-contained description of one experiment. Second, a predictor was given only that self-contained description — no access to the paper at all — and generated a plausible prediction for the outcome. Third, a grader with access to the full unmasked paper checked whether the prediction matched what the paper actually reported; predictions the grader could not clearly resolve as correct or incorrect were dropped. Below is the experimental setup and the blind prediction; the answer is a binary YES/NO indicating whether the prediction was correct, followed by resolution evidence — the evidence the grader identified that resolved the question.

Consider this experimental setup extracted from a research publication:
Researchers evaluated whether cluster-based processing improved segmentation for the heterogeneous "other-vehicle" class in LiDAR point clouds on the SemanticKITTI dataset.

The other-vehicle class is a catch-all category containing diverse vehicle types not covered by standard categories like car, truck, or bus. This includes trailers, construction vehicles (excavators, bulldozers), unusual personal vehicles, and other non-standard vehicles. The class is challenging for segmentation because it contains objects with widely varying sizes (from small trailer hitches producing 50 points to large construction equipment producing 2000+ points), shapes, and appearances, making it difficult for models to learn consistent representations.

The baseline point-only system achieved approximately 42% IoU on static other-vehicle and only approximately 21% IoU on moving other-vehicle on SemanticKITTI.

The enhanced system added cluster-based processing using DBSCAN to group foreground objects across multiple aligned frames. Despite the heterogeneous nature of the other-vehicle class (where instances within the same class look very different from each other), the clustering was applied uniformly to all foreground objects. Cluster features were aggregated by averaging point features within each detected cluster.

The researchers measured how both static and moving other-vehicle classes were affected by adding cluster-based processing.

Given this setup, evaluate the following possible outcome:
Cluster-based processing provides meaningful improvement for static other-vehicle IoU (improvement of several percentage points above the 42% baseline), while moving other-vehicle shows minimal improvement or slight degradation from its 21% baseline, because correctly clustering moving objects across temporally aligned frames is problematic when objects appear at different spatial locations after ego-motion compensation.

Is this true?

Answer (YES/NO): NO